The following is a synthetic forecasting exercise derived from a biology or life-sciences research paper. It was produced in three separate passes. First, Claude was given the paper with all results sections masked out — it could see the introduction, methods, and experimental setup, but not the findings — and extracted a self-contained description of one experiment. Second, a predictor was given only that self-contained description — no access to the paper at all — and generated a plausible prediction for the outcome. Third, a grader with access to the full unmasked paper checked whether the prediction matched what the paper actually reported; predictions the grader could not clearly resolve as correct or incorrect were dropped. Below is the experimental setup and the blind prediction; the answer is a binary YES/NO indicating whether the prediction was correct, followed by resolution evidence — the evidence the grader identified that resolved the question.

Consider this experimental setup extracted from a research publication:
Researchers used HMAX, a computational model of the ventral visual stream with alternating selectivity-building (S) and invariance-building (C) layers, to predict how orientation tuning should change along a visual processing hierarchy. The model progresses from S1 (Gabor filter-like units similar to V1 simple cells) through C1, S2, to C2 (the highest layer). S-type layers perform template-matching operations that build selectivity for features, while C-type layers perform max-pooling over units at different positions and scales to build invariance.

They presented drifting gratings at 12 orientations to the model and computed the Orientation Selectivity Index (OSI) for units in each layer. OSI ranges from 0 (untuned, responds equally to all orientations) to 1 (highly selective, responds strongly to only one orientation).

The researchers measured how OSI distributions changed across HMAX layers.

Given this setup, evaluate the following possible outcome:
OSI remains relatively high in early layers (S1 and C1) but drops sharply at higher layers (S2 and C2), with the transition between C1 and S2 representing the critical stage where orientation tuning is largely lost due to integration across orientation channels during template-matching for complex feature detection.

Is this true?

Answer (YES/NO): YES